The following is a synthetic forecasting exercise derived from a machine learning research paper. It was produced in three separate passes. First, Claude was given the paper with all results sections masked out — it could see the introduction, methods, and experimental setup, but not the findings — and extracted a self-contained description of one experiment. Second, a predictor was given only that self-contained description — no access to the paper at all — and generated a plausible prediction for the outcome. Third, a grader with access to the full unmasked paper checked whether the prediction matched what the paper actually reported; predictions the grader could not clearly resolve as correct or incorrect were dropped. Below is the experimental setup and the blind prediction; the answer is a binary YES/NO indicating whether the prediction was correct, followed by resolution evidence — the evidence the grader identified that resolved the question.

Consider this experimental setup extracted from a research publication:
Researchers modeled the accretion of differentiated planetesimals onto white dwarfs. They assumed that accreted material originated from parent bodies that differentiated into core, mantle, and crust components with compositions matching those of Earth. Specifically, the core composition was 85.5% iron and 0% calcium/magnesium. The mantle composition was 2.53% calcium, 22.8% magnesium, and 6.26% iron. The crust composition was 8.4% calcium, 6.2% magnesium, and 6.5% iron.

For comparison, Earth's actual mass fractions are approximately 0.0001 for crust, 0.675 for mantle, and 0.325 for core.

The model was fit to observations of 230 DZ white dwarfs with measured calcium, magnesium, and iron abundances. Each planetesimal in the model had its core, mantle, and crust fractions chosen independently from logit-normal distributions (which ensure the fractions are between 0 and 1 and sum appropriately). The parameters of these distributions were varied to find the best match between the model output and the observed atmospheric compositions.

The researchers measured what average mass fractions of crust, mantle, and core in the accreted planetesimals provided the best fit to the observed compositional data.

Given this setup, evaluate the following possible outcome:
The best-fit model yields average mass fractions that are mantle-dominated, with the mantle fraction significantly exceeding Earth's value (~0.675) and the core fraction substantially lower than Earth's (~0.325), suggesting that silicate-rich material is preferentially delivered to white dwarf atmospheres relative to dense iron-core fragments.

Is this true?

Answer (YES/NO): NO